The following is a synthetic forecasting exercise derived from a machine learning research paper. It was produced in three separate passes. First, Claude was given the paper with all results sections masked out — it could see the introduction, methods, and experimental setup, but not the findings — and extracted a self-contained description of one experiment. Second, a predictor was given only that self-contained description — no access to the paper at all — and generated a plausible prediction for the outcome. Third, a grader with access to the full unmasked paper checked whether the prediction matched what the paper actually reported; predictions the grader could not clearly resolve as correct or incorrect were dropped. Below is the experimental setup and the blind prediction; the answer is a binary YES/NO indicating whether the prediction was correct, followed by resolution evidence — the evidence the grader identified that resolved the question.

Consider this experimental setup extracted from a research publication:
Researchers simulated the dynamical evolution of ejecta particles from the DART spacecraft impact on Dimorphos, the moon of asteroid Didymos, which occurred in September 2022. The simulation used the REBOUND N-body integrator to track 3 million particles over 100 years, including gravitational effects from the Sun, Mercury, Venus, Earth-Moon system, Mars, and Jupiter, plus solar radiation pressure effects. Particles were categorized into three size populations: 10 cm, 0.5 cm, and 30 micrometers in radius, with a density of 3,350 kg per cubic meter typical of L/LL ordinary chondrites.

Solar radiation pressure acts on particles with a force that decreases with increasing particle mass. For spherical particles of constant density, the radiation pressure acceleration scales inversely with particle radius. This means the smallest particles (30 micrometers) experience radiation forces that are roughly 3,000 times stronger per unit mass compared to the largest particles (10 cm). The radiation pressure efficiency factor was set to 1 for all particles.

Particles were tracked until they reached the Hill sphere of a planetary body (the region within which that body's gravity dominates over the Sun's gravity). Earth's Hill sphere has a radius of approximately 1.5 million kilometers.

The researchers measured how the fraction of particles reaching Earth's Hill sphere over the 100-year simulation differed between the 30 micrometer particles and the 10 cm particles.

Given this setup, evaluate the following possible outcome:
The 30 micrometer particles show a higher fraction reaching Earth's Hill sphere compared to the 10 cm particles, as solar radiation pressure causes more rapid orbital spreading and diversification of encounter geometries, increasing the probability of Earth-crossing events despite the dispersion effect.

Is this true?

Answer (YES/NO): NO